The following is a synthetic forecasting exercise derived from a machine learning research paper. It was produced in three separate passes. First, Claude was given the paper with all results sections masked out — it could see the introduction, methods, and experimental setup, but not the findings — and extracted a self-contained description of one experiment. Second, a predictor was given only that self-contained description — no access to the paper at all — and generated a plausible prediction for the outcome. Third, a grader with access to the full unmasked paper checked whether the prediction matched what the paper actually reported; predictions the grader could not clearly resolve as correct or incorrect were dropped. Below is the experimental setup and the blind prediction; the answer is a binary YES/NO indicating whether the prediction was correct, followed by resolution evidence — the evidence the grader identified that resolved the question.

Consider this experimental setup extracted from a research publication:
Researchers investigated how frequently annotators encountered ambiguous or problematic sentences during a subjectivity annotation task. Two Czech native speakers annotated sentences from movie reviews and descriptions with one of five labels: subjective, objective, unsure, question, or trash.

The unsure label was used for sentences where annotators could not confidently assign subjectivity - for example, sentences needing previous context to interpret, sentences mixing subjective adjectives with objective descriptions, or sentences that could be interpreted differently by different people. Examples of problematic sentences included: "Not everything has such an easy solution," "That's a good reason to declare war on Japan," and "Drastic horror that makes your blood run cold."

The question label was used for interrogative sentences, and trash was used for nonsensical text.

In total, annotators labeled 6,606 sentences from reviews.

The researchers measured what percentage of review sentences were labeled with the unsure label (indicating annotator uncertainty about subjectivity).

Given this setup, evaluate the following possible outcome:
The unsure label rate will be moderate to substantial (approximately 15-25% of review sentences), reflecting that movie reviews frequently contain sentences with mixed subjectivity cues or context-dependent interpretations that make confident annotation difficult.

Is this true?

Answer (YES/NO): NO